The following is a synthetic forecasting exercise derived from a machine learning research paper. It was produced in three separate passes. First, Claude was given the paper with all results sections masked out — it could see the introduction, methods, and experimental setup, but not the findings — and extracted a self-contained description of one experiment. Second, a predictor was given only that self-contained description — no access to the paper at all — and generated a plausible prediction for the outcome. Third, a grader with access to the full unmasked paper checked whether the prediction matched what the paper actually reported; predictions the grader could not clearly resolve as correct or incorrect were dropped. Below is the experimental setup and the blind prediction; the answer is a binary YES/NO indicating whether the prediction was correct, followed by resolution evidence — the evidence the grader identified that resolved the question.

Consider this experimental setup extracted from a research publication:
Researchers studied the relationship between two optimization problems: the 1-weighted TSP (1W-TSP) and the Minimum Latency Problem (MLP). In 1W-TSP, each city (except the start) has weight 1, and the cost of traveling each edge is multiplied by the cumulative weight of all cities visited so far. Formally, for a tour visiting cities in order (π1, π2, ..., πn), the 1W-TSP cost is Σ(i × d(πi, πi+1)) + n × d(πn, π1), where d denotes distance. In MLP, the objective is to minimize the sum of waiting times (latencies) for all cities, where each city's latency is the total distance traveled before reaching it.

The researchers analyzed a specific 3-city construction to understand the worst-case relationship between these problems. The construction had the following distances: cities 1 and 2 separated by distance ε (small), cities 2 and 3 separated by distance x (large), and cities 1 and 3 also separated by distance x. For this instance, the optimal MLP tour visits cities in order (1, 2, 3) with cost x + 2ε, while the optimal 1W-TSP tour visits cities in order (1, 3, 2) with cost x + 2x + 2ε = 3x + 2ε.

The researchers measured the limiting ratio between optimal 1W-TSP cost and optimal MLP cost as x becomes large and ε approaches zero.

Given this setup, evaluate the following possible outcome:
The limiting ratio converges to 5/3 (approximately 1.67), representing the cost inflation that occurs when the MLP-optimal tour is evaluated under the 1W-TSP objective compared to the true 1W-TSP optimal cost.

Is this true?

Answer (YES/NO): NO